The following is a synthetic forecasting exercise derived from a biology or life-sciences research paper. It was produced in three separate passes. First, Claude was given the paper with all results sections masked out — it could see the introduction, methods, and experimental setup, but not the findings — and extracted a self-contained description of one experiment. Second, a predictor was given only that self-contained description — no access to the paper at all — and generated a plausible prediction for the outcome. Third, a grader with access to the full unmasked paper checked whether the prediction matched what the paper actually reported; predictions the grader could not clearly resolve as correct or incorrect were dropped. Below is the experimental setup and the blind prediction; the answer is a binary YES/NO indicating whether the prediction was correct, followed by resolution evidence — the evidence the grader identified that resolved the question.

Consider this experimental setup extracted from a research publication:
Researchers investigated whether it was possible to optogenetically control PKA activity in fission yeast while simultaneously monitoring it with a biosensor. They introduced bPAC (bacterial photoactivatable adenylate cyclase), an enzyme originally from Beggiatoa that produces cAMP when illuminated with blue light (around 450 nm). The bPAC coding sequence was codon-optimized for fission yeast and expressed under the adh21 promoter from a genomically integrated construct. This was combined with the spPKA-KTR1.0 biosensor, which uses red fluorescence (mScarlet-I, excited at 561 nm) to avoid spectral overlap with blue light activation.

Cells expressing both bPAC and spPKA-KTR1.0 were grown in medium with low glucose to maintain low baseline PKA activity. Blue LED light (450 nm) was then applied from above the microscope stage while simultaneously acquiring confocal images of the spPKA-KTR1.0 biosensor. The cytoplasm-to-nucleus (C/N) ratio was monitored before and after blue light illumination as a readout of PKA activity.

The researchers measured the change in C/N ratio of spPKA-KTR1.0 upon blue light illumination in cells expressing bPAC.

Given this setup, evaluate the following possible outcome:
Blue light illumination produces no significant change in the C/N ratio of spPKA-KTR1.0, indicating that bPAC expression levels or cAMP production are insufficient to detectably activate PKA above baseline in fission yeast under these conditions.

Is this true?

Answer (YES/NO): NO